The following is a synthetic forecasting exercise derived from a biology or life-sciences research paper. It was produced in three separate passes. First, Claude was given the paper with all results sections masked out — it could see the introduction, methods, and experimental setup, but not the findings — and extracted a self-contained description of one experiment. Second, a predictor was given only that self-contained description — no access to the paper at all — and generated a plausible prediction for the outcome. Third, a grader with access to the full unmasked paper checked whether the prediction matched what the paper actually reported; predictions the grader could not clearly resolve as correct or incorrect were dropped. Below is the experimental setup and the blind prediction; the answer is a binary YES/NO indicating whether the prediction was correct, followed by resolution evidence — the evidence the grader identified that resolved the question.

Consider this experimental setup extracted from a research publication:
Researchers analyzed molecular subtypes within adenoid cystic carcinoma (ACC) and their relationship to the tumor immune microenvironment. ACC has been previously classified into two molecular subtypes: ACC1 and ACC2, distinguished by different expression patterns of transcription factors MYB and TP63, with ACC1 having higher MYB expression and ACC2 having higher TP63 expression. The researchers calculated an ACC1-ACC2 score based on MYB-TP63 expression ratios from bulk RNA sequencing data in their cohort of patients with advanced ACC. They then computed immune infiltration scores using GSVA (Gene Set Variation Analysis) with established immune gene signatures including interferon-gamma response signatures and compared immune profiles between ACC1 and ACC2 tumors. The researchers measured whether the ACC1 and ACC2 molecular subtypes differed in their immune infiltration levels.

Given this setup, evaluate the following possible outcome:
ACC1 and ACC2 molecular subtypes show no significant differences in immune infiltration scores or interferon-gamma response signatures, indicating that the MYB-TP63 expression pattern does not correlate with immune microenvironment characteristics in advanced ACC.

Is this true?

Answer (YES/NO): NO